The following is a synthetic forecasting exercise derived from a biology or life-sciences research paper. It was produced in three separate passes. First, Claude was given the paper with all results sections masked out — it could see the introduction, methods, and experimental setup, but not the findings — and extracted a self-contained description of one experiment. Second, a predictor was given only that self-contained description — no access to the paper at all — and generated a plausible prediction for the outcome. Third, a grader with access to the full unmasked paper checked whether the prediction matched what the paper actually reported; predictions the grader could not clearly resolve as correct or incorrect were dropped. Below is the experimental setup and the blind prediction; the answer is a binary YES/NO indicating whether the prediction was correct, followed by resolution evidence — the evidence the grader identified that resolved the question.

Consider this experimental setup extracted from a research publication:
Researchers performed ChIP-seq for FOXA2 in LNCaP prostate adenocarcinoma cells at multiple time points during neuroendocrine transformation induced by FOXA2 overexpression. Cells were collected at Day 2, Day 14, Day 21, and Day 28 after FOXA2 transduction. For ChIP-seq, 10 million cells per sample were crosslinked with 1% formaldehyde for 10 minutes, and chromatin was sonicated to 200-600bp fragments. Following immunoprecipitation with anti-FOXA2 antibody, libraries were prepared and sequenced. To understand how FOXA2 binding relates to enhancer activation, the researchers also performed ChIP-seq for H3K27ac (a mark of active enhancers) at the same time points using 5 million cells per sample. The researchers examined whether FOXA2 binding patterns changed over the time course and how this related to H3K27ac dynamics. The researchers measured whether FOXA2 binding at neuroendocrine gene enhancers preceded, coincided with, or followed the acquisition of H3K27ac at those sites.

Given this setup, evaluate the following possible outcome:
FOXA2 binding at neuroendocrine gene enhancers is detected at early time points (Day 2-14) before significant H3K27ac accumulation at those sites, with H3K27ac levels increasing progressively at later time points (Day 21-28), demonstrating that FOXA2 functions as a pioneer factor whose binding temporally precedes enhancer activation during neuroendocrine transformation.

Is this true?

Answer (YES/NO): YES